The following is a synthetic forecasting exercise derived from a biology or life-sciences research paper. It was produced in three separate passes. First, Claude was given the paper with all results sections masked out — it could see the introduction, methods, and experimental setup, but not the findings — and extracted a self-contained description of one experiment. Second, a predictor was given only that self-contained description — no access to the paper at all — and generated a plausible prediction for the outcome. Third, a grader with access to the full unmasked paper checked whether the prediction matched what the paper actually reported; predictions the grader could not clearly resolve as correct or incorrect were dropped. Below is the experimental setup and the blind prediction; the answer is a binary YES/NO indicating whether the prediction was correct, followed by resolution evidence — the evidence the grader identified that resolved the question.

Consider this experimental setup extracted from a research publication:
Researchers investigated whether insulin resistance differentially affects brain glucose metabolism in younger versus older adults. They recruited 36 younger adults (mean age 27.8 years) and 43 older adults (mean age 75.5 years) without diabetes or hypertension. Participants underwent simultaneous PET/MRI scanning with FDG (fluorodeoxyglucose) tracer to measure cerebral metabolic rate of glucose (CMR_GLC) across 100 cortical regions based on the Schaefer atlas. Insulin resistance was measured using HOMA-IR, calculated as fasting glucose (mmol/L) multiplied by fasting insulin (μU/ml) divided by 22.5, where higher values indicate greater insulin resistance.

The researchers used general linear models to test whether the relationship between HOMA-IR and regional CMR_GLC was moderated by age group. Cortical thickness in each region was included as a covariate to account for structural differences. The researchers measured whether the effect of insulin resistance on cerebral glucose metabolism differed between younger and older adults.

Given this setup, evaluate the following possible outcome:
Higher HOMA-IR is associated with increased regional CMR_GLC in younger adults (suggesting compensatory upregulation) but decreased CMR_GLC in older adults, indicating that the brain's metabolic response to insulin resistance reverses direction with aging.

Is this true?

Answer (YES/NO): NO